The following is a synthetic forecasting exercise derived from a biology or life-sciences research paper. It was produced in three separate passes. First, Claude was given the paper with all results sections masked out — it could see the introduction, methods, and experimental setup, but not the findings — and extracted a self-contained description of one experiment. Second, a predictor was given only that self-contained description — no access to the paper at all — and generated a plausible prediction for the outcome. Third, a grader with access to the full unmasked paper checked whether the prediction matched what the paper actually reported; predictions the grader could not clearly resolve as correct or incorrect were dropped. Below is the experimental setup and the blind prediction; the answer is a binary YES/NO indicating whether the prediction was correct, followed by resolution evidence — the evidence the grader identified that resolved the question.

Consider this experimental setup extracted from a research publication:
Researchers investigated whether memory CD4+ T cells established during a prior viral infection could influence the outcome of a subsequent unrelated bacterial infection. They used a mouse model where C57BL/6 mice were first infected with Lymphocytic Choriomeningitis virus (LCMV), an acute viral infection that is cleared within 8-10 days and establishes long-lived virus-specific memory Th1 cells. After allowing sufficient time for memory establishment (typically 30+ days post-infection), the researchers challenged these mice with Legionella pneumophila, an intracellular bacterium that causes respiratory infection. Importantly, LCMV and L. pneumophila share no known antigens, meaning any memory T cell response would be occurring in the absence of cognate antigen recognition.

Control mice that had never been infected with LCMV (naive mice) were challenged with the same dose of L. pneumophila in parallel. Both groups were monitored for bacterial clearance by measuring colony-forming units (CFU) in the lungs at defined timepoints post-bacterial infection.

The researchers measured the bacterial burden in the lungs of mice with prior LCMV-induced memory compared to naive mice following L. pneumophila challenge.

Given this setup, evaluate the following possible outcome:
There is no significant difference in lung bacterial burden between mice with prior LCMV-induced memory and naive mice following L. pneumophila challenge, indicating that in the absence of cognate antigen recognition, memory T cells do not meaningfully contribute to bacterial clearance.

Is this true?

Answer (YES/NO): NO